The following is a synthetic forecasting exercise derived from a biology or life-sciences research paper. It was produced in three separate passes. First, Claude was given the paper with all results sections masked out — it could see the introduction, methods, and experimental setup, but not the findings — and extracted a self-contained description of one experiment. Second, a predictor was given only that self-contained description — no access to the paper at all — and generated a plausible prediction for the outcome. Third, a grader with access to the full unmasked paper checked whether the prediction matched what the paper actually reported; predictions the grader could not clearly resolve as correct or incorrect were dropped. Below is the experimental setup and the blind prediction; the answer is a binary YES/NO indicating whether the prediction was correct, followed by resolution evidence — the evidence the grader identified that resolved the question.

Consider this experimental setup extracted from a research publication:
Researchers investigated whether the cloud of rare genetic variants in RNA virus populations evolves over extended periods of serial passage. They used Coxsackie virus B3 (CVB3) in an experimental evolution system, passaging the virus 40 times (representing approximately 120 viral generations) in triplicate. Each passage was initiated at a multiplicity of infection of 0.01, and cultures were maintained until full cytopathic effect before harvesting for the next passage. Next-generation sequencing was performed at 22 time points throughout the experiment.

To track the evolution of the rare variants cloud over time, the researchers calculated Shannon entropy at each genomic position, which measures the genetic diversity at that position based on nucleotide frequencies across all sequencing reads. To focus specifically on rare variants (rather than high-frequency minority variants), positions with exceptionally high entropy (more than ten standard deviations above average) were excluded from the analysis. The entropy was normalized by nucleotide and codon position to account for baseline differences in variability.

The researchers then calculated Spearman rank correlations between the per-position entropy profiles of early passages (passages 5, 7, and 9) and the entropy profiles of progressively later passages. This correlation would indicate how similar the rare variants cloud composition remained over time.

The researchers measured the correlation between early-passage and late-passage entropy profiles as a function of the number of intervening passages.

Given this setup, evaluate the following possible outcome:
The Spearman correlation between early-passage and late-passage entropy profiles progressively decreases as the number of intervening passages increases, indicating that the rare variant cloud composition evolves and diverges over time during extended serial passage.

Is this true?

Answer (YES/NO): YES